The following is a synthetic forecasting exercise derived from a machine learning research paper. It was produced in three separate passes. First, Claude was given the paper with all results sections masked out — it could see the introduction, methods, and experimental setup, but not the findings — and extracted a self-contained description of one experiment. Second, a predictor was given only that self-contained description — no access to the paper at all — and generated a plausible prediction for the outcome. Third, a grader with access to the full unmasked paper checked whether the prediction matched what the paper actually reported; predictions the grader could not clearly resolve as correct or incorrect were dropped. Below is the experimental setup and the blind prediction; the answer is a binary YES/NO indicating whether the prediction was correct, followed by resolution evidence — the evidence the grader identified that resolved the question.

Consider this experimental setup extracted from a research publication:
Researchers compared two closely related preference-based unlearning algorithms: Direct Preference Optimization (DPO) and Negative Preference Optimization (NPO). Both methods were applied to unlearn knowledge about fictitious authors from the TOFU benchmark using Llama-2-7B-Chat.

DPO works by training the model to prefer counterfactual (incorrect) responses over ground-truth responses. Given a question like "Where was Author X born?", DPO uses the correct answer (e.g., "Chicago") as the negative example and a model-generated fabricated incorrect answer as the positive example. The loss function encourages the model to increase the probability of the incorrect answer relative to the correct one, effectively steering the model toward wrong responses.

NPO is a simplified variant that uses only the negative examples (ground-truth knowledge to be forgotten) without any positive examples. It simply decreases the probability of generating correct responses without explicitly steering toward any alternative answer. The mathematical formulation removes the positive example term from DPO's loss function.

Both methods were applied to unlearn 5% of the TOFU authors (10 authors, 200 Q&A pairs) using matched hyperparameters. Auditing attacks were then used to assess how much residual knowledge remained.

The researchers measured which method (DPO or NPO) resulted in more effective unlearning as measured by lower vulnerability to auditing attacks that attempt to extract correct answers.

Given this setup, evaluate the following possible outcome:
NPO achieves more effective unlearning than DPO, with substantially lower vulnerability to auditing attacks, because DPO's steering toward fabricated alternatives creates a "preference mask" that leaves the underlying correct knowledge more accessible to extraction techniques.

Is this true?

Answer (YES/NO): NO